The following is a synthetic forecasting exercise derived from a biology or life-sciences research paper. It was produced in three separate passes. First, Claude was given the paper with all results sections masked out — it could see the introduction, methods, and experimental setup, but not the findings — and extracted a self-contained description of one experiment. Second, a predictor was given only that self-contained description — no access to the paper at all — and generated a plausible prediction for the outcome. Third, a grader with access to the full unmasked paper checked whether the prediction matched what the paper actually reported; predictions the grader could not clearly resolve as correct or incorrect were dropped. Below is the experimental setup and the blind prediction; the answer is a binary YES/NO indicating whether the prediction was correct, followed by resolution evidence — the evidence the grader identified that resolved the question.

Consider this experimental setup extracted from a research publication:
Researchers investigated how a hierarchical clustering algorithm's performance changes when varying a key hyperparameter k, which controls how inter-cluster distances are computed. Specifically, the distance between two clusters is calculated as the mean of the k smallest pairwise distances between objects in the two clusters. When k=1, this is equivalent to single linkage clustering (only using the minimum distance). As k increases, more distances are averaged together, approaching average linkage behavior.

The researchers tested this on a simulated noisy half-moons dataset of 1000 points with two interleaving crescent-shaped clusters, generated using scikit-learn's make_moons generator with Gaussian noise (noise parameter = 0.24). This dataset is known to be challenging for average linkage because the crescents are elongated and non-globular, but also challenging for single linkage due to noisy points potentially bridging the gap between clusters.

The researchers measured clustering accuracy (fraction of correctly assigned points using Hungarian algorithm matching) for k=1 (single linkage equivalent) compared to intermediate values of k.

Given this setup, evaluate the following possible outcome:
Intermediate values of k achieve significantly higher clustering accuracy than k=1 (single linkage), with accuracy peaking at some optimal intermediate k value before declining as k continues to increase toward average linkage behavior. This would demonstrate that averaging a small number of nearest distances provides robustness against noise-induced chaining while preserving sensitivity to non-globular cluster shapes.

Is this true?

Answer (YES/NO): YES